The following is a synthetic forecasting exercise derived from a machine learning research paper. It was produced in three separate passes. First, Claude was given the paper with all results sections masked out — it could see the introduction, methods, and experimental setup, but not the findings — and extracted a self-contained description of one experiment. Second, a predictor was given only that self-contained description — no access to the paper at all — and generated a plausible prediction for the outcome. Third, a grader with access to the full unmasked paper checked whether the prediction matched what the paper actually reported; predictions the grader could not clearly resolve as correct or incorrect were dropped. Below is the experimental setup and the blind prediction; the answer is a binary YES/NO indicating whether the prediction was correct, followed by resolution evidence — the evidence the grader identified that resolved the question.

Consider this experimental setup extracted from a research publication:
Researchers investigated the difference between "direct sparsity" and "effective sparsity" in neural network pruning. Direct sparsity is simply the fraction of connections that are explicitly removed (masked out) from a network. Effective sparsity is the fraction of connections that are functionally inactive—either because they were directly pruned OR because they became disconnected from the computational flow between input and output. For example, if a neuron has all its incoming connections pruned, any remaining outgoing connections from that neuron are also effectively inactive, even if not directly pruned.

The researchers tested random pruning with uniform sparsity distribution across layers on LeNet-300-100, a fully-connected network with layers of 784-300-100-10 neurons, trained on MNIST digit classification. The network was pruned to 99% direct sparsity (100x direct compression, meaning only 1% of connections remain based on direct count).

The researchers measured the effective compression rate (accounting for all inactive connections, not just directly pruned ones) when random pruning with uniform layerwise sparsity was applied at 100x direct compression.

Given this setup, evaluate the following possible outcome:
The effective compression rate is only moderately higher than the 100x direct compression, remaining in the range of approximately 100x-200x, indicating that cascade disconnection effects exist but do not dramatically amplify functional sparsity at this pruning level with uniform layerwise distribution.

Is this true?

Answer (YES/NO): NO